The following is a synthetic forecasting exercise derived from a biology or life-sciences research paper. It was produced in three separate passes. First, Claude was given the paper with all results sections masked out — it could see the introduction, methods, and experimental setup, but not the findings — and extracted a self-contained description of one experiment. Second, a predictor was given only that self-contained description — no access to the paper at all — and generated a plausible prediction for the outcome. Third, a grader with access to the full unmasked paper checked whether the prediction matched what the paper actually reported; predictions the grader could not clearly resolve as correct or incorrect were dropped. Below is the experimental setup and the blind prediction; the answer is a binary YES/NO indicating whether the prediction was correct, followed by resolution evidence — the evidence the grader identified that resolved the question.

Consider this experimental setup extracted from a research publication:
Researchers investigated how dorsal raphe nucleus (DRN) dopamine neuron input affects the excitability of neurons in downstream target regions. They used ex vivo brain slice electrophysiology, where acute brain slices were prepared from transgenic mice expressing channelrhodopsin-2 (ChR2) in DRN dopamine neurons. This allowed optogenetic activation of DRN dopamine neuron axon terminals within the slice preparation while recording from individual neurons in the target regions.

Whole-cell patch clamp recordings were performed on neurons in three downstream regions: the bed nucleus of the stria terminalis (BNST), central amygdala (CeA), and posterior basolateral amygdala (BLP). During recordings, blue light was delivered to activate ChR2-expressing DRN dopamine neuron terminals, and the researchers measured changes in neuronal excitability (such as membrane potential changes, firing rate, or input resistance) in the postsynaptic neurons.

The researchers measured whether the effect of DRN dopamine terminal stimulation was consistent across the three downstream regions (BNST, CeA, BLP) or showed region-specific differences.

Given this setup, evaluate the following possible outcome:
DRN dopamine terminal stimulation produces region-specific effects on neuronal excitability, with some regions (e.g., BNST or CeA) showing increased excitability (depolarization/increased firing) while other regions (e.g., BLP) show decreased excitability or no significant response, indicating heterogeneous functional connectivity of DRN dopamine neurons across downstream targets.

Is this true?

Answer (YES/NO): NO